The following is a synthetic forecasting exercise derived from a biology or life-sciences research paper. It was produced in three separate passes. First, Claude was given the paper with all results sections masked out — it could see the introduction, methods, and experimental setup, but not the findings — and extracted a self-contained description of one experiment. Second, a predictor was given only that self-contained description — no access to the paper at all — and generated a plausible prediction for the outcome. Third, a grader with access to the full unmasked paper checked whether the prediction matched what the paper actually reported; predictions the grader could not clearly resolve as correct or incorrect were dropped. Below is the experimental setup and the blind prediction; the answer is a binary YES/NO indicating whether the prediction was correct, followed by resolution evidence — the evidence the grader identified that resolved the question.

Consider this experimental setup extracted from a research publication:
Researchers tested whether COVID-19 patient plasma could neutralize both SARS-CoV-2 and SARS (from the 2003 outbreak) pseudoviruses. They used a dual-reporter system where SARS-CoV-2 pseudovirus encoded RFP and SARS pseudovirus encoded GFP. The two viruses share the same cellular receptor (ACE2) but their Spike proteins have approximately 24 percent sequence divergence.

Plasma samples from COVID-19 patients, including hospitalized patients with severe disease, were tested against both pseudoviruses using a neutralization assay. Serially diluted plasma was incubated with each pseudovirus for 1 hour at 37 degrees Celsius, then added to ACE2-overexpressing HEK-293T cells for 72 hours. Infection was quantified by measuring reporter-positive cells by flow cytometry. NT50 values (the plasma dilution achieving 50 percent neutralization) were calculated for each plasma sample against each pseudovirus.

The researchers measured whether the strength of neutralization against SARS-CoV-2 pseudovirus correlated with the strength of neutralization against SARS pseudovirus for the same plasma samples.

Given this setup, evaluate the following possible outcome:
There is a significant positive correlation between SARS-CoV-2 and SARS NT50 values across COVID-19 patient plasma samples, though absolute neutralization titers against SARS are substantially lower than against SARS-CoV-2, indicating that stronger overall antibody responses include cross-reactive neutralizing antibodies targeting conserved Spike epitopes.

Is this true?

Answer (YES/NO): YES